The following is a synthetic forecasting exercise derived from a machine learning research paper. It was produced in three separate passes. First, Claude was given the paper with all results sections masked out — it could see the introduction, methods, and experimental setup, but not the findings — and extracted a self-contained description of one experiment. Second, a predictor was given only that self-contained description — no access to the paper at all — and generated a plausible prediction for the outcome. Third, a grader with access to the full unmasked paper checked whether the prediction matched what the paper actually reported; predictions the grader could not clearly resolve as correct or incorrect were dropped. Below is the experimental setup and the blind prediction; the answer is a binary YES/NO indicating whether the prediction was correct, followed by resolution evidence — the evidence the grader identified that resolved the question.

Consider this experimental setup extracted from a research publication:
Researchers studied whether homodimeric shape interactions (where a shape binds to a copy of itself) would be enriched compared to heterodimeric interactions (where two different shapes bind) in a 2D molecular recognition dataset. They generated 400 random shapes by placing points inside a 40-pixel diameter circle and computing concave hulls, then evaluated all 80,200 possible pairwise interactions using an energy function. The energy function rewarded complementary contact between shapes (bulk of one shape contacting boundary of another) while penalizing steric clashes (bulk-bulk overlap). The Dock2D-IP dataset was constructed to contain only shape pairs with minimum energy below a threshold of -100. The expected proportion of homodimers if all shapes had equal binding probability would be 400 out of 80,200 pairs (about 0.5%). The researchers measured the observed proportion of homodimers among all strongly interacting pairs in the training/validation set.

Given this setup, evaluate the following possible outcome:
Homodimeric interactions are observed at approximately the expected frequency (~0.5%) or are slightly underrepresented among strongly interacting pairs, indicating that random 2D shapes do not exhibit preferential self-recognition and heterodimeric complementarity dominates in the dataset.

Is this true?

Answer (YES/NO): NO